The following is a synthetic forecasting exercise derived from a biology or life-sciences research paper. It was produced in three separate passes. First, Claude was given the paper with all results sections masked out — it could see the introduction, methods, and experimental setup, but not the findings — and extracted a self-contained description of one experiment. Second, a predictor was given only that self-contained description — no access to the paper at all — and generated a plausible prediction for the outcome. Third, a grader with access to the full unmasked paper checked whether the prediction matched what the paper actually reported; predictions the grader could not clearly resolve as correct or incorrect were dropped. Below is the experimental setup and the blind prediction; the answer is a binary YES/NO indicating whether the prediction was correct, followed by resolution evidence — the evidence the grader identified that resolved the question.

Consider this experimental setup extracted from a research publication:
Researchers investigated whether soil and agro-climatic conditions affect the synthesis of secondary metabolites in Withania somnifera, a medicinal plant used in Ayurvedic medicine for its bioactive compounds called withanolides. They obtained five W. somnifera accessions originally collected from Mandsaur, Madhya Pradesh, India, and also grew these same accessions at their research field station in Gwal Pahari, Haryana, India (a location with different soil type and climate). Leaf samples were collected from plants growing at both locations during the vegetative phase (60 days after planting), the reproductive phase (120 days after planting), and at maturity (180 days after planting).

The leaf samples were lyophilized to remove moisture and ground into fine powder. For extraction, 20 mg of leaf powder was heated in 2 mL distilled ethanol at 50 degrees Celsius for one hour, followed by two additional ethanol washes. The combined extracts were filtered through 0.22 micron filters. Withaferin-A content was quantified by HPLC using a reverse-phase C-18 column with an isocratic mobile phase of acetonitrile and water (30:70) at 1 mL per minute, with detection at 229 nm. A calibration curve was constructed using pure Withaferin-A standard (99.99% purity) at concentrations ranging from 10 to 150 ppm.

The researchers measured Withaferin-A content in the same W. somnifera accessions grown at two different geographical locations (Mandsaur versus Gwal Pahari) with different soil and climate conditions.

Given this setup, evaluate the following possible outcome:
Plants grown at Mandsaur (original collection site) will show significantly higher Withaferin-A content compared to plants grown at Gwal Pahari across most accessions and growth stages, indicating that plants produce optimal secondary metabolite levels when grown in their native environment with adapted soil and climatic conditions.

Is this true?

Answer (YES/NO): NO